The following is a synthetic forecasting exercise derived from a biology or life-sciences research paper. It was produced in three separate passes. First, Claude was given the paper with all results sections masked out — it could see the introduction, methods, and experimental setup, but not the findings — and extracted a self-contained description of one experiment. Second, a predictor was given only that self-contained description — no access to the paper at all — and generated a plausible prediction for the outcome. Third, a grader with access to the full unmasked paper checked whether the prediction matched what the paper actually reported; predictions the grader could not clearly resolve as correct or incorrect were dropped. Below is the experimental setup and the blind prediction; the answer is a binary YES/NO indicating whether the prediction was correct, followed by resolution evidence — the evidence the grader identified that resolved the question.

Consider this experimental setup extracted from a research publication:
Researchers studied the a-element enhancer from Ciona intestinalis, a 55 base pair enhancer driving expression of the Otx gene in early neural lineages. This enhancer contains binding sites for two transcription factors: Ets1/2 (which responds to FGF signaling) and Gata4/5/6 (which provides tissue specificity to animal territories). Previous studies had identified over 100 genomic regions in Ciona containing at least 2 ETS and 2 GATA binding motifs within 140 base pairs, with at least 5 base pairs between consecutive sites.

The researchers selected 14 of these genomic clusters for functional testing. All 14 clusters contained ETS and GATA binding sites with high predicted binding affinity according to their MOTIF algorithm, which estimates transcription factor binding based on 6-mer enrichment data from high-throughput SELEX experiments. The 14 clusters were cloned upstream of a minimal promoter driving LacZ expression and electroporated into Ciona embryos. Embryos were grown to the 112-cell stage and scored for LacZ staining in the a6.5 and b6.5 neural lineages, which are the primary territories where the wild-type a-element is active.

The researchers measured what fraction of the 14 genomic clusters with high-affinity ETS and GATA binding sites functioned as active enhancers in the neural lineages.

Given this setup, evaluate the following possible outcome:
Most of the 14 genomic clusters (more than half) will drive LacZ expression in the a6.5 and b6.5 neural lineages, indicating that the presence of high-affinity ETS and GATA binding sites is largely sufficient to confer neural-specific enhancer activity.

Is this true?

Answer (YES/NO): NO